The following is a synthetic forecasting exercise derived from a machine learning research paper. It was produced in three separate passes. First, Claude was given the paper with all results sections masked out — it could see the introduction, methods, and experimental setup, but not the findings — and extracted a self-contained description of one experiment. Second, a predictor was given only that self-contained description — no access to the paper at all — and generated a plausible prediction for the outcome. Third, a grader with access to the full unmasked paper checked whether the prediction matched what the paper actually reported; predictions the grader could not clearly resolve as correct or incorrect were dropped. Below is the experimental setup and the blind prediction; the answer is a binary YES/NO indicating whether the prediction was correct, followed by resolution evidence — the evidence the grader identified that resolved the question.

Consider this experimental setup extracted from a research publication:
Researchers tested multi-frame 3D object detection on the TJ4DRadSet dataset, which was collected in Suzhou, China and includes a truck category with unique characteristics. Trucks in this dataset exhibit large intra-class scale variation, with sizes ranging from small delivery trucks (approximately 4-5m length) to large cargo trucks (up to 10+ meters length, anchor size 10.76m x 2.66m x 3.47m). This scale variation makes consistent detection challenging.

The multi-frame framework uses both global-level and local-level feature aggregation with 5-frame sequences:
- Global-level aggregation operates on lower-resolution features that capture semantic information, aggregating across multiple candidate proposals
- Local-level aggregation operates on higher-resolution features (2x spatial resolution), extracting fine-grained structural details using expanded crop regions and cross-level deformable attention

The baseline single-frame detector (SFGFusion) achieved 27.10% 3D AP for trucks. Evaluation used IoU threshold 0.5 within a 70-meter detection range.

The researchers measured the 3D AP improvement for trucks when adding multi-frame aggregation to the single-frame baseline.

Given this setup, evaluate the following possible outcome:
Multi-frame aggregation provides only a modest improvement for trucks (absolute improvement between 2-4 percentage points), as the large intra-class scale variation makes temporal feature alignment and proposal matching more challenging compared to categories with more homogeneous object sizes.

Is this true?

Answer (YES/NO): NO